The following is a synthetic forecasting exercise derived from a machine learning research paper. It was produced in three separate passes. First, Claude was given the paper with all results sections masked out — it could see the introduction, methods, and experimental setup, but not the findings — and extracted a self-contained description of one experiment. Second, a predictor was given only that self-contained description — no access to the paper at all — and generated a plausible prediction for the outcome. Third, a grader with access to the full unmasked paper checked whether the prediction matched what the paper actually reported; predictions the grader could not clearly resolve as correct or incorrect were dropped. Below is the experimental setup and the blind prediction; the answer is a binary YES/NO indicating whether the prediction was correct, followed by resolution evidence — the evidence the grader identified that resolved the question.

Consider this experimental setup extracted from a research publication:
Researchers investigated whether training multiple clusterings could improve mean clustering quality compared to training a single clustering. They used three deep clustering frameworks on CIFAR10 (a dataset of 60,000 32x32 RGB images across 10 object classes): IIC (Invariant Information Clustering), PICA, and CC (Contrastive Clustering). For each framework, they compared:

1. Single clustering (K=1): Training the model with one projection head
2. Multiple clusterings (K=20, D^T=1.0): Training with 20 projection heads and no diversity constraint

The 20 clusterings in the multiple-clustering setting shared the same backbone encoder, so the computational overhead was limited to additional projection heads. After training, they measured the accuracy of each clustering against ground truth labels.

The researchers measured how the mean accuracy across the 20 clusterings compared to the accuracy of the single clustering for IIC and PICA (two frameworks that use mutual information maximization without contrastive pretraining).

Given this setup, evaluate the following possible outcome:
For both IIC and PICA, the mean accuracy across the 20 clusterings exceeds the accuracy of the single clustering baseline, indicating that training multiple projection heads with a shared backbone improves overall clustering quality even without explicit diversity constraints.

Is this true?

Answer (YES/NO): YES